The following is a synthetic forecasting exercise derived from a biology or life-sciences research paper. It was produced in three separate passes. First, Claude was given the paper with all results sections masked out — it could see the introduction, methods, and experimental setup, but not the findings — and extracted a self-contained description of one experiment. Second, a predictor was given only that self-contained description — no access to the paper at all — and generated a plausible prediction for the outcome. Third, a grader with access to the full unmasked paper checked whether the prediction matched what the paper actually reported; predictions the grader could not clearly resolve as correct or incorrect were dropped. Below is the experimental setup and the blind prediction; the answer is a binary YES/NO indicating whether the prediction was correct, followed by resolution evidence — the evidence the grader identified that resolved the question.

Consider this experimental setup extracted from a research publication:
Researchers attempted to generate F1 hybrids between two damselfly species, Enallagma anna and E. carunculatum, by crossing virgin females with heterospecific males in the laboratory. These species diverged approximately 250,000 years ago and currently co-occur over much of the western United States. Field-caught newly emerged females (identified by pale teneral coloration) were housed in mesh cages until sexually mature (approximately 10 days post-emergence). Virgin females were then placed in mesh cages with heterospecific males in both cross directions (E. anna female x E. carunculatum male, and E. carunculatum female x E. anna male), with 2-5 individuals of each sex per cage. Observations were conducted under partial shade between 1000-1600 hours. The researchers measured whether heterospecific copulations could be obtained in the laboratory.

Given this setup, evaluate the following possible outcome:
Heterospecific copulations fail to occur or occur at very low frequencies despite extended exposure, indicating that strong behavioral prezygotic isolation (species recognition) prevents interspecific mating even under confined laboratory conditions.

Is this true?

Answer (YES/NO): YES